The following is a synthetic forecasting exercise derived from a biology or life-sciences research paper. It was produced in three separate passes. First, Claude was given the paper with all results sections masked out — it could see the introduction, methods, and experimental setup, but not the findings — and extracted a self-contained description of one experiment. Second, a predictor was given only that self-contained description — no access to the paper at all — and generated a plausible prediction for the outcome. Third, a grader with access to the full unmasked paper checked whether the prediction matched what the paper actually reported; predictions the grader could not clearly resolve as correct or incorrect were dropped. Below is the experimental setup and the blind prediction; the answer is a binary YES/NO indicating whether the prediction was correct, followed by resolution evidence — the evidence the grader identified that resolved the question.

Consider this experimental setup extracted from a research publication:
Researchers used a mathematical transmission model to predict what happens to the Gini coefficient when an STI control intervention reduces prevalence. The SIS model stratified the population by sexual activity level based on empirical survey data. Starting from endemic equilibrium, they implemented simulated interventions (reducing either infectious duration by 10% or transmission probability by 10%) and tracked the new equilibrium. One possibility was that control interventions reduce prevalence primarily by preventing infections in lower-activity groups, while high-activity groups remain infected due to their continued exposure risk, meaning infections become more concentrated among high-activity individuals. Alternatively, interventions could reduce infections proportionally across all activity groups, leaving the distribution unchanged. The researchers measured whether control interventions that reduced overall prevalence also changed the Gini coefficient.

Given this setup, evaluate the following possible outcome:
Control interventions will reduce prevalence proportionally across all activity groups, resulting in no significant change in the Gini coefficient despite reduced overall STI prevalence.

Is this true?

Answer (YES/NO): NO